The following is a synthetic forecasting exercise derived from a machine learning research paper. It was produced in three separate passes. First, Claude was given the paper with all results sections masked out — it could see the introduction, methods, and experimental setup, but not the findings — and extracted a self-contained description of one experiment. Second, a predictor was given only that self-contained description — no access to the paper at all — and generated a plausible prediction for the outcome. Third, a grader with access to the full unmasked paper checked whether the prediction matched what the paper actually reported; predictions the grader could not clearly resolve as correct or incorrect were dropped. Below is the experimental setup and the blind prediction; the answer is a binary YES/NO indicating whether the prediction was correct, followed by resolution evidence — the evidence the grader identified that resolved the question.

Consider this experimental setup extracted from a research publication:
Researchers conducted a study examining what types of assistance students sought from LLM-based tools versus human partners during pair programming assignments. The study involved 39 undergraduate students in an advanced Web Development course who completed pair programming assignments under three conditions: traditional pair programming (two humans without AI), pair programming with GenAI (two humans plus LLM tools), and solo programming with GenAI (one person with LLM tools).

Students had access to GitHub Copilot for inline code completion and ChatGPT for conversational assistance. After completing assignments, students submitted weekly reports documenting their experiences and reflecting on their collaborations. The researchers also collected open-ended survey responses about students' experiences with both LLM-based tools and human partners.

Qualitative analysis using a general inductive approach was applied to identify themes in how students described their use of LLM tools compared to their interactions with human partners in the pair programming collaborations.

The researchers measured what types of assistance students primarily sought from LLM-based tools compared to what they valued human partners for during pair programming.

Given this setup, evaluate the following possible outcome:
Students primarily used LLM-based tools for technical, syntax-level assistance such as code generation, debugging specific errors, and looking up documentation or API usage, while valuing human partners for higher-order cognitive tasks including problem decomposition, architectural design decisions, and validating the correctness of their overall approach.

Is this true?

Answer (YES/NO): NO